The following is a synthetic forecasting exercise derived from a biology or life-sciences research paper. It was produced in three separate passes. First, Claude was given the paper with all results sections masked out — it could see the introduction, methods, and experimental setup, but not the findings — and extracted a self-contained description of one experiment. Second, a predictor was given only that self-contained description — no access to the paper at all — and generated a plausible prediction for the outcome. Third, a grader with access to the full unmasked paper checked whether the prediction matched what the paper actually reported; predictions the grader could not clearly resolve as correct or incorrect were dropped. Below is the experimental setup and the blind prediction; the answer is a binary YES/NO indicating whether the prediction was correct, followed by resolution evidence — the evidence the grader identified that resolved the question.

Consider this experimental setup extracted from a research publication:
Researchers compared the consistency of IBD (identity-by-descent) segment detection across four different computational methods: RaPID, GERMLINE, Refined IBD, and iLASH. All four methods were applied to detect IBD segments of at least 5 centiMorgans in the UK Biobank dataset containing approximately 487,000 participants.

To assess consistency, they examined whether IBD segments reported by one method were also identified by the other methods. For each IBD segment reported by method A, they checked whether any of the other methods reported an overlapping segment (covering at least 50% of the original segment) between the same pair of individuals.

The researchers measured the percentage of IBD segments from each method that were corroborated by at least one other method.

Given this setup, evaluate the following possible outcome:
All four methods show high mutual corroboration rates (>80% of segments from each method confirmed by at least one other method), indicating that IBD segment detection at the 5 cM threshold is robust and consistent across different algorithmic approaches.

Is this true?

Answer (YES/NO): YES